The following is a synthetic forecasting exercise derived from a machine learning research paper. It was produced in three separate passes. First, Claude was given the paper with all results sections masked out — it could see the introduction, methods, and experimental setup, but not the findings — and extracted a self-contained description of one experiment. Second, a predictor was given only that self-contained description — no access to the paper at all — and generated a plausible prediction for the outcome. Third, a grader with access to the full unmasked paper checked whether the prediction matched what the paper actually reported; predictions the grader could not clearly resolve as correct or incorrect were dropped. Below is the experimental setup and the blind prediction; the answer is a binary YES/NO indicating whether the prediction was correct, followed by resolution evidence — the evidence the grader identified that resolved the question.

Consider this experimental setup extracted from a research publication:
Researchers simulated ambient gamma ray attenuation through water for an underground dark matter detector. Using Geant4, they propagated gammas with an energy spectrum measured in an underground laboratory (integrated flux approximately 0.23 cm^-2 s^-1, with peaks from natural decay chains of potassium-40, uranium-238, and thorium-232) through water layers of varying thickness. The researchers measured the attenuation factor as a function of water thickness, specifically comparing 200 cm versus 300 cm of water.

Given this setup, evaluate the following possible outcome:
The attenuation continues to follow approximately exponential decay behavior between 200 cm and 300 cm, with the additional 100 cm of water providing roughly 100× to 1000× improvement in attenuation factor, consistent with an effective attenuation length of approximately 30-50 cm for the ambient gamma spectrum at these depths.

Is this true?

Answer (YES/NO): NO